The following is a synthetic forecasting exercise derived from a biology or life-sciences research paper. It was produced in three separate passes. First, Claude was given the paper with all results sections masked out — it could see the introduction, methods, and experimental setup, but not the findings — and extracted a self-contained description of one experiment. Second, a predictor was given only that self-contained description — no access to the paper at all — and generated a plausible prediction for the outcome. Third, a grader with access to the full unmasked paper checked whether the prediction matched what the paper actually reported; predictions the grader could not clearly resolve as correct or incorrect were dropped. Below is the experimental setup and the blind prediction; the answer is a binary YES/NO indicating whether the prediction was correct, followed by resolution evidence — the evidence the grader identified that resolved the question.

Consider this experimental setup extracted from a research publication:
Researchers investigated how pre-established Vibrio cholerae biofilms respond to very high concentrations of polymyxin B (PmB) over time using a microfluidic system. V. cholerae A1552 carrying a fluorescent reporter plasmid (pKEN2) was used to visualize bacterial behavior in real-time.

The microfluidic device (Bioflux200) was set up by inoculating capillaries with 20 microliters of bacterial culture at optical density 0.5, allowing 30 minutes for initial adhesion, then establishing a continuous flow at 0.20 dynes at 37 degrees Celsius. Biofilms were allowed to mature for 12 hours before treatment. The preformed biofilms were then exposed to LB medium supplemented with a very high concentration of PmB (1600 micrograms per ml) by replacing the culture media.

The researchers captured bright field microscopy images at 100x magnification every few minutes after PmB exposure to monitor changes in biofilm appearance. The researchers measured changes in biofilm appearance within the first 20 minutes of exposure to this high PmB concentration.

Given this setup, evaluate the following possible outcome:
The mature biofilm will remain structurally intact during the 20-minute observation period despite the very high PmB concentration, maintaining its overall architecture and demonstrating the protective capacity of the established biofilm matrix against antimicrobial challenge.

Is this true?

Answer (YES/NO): NO